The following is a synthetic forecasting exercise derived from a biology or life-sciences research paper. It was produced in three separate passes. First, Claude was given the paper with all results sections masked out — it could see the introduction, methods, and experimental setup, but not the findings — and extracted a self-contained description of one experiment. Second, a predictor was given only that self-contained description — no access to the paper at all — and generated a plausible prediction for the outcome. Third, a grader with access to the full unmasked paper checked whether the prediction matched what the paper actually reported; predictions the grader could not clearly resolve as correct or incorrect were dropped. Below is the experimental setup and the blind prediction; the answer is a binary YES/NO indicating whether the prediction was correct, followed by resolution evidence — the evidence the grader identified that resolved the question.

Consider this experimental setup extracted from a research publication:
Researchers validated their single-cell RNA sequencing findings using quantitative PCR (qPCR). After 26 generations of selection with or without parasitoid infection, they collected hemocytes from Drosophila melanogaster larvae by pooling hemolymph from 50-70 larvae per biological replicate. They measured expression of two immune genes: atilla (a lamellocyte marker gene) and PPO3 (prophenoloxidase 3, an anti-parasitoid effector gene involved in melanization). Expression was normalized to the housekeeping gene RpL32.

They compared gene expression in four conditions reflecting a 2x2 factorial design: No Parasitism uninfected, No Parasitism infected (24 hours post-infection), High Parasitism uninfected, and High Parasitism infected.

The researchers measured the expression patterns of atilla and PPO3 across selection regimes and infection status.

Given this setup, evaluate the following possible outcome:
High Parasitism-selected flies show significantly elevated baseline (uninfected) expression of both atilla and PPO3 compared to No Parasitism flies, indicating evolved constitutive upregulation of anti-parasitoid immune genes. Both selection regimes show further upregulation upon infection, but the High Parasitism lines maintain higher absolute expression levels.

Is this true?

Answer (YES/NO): NO